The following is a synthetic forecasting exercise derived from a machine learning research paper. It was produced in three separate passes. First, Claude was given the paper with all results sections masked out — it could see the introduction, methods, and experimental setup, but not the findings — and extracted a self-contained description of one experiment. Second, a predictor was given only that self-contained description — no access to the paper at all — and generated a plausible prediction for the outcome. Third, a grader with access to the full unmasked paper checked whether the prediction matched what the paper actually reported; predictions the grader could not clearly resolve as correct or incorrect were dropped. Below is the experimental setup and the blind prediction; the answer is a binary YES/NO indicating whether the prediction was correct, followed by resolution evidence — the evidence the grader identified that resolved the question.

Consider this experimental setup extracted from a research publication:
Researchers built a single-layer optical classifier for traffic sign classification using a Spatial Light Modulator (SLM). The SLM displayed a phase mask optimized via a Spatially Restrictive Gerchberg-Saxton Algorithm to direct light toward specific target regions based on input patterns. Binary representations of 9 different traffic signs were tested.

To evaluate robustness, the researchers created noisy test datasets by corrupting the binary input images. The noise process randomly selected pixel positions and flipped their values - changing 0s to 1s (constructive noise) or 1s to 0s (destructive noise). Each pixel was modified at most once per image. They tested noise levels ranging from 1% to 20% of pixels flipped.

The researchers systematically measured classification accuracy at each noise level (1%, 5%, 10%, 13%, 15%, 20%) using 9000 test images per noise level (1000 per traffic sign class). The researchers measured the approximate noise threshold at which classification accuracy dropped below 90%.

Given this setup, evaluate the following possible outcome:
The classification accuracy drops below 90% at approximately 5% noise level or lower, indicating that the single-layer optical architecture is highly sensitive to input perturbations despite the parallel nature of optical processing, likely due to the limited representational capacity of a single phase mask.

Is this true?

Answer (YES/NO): NO